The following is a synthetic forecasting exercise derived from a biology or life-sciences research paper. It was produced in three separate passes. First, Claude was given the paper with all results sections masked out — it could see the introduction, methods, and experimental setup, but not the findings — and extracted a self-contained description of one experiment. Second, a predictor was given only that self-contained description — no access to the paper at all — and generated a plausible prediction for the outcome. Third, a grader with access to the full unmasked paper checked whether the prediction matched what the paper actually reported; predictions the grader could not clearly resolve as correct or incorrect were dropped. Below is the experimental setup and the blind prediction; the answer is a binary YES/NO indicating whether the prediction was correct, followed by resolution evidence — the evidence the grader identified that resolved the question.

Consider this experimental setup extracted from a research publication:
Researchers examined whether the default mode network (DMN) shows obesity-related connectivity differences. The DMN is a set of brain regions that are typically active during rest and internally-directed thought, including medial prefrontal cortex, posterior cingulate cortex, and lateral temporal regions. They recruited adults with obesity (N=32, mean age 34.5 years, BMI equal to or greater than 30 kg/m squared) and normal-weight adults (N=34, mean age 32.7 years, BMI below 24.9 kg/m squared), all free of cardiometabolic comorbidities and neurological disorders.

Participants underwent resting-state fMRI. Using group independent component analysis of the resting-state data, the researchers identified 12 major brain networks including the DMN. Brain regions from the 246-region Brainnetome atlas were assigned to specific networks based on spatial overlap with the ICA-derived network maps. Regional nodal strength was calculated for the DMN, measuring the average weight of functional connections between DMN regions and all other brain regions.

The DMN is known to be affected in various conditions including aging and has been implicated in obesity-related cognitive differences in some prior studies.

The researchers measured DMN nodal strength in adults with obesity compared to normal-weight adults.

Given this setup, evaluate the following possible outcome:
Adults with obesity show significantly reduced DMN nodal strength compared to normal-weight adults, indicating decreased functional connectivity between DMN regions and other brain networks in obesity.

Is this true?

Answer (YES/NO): YES